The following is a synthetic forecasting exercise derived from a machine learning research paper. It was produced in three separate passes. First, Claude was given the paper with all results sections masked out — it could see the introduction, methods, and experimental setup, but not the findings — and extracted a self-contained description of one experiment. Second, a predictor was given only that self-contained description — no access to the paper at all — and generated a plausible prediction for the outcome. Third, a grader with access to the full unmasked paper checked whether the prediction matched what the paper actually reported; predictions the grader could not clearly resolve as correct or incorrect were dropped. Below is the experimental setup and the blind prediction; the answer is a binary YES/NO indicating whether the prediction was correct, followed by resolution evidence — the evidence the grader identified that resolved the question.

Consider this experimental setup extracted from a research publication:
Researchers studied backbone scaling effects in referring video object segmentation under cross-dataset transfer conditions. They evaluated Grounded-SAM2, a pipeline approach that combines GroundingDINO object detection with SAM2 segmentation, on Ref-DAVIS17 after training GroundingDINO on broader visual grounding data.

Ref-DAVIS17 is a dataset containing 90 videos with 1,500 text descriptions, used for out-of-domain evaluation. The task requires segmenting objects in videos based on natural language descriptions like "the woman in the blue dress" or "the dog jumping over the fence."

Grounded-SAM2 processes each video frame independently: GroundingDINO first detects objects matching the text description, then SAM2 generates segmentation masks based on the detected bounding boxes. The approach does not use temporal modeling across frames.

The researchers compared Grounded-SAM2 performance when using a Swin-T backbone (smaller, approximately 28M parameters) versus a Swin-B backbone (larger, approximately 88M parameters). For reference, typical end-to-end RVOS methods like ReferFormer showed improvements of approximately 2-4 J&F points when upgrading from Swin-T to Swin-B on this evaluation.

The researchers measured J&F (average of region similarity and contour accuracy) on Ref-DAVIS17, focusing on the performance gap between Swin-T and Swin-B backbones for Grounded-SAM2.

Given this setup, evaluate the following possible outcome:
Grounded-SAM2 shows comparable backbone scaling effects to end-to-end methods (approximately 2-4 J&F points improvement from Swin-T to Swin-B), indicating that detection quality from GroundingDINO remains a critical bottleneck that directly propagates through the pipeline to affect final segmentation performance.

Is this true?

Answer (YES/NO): NO